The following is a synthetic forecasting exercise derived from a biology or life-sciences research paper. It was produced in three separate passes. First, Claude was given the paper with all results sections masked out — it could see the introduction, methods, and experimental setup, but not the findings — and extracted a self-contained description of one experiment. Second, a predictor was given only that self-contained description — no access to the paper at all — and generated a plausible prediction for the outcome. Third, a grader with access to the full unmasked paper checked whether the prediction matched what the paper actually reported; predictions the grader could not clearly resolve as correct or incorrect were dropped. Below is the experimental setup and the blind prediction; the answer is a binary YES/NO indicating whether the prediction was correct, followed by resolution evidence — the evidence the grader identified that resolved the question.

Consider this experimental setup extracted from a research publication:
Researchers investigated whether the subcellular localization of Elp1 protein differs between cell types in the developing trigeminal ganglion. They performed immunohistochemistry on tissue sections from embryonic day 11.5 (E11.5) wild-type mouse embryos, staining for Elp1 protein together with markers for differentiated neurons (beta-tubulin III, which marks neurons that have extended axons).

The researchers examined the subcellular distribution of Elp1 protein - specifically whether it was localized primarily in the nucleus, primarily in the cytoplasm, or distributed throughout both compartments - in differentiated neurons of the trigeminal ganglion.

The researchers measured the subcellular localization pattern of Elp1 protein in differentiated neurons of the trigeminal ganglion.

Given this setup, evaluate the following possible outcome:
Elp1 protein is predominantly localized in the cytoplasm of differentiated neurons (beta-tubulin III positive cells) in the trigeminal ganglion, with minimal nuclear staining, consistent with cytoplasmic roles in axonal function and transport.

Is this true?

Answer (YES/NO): YES